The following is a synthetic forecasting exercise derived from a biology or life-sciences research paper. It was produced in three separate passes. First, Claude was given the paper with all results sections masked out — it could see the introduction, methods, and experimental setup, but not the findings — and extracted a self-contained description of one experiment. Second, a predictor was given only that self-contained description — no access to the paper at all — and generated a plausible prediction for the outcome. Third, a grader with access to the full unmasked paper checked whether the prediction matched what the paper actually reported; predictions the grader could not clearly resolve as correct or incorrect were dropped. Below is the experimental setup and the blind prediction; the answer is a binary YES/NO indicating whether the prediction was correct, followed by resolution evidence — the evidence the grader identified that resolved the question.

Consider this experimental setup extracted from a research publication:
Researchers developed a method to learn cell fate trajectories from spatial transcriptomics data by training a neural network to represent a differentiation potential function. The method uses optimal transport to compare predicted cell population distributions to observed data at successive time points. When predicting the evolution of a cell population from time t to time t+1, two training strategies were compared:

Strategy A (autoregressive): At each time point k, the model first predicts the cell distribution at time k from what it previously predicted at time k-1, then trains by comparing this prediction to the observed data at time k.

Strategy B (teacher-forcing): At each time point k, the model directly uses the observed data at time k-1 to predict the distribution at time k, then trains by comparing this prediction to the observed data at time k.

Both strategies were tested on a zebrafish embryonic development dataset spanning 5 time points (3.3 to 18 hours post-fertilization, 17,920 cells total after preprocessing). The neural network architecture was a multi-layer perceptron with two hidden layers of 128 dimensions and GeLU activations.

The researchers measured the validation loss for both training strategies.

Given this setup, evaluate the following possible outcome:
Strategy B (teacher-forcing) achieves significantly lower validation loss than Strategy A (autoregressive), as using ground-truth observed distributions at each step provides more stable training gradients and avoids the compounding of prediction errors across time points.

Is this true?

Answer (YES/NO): YES